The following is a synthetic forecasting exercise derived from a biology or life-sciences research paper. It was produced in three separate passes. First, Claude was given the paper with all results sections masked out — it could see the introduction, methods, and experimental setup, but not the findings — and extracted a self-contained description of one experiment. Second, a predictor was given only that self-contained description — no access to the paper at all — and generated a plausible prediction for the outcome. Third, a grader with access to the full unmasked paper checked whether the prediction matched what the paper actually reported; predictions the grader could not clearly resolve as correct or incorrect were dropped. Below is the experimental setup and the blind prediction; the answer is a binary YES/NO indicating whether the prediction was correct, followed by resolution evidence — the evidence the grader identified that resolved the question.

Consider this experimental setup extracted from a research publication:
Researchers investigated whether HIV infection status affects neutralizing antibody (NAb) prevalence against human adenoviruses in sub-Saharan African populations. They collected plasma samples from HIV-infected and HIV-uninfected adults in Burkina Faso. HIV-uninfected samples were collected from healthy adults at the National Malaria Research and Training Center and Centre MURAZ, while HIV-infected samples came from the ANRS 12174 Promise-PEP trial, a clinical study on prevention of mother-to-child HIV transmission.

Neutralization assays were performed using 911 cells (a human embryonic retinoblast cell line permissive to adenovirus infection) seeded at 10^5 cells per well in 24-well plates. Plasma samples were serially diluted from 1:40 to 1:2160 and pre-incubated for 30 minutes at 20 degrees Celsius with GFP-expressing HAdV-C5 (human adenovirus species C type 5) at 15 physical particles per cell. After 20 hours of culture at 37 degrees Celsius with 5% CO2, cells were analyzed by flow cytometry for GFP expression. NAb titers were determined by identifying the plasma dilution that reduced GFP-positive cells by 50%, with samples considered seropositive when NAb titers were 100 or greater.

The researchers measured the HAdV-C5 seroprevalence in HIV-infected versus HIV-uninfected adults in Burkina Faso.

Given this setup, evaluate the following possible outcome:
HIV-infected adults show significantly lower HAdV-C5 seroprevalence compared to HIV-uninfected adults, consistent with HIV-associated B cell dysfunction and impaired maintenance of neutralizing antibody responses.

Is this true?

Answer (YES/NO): NO